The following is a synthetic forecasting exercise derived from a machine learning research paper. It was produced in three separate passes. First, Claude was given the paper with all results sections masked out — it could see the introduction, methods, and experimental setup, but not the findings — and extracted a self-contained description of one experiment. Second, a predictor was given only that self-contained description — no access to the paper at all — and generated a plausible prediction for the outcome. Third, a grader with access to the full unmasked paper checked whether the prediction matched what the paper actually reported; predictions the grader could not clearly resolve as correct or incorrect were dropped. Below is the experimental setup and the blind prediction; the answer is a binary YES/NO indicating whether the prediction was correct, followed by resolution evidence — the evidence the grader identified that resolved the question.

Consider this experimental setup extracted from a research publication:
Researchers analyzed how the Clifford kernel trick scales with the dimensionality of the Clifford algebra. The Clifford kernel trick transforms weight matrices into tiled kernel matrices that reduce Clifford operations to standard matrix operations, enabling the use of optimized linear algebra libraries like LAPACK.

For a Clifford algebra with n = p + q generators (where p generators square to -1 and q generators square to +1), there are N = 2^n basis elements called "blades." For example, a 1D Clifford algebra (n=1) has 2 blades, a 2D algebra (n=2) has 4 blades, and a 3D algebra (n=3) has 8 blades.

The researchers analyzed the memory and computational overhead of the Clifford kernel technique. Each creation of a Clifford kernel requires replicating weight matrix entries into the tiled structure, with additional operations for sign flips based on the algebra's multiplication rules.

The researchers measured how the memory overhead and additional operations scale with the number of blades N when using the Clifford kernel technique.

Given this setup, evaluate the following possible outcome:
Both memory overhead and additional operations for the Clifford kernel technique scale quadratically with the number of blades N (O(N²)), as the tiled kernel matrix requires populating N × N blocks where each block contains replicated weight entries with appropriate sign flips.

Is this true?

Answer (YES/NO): NO